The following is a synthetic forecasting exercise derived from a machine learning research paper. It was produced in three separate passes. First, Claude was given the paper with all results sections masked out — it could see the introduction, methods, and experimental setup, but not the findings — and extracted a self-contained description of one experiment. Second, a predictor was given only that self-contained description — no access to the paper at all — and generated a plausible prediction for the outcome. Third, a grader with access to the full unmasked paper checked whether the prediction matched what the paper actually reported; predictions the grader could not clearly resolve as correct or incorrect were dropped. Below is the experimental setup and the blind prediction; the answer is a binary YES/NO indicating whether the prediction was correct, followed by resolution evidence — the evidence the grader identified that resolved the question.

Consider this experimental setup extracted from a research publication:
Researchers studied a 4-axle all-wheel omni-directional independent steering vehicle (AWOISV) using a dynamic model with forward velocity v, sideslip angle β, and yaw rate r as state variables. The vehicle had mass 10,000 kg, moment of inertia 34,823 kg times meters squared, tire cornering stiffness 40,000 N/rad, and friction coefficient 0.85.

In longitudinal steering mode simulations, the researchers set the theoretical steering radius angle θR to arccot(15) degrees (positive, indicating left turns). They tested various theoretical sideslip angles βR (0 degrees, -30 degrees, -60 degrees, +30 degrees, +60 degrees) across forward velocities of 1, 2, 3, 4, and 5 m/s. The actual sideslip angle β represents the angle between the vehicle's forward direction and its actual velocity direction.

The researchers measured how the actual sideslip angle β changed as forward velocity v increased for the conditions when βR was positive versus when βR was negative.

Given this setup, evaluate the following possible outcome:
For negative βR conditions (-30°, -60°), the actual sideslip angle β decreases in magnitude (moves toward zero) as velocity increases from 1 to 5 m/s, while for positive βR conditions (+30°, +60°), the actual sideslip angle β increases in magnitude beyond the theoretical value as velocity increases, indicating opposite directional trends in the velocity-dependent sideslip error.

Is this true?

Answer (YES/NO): NO